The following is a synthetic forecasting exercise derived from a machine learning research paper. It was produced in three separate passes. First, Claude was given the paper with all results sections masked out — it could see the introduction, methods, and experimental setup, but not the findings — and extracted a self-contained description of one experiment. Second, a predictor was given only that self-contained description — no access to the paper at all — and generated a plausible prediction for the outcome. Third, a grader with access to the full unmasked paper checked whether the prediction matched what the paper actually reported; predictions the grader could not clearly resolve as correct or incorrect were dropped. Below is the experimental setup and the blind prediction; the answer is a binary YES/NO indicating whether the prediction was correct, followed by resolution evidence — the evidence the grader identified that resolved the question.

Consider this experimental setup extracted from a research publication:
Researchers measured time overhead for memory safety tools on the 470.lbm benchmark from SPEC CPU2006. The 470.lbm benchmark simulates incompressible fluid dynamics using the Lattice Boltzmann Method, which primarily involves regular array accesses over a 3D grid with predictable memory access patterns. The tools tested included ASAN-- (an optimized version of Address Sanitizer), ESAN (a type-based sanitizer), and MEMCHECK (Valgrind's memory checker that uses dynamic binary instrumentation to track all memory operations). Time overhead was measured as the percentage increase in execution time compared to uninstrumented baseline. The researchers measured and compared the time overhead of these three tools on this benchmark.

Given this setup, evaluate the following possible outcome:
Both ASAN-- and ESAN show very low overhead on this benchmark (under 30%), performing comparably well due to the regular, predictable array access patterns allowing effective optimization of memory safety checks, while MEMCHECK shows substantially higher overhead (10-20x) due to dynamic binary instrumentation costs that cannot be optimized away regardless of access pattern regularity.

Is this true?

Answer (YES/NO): NO